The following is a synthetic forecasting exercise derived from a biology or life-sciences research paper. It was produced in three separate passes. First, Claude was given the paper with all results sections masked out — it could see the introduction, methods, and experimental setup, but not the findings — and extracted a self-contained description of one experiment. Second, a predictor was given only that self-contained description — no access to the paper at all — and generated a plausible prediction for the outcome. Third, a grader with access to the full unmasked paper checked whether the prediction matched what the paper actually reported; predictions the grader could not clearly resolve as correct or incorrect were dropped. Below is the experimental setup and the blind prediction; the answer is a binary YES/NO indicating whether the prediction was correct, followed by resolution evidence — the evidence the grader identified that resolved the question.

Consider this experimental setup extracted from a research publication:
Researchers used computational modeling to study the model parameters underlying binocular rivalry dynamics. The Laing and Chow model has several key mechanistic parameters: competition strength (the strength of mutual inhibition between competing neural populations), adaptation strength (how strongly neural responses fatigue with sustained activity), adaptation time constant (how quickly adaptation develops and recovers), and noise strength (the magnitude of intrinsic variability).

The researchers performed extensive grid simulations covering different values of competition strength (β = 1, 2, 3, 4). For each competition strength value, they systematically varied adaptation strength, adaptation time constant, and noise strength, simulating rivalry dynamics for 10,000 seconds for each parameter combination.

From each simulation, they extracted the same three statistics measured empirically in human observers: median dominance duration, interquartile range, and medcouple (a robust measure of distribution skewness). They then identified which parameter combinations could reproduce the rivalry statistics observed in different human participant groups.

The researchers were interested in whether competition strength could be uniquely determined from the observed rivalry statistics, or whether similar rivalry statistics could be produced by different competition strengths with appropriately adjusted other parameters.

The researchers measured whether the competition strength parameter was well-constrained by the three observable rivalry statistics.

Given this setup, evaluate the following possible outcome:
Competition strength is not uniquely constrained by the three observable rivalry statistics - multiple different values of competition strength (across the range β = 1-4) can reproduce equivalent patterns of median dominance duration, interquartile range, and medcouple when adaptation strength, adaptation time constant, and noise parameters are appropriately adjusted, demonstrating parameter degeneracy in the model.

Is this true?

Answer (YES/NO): YES